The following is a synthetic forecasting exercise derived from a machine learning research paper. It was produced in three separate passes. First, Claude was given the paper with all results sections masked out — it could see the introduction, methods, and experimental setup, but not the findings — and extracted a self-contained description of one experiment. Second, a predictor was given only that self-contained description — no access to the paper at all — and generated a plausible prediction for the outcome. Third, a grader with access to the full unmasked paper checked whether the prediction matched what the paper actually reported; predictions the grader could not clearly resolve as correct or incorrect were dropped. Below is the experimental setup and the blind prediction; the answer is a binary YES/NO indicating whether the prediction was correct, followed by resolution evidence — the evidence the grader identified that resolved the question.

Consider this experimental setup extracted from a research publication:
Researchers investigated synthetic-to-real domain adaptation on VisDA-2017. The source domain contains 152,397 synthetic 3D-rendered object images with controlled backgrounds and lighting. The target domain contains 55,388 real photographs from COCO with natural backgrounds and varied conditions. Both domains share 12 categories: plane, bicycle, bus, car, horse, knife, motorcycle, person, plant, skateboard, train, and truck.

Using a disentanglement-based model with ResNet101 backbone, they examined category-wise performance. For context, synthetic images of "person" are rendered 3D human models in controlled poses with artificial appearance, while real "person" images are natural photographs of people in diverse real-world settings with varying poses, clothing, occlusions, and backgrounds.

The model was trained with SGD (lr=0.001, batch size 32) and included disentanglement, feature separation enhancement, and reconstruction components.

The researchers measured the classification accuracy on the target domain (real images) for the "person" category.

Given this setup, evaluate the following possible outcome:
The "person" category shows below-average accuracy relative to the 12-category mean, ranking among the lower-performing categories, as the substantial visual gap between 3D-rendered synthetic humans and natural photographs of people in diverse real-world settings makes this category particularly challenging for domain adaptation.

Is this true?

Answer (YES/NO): YES